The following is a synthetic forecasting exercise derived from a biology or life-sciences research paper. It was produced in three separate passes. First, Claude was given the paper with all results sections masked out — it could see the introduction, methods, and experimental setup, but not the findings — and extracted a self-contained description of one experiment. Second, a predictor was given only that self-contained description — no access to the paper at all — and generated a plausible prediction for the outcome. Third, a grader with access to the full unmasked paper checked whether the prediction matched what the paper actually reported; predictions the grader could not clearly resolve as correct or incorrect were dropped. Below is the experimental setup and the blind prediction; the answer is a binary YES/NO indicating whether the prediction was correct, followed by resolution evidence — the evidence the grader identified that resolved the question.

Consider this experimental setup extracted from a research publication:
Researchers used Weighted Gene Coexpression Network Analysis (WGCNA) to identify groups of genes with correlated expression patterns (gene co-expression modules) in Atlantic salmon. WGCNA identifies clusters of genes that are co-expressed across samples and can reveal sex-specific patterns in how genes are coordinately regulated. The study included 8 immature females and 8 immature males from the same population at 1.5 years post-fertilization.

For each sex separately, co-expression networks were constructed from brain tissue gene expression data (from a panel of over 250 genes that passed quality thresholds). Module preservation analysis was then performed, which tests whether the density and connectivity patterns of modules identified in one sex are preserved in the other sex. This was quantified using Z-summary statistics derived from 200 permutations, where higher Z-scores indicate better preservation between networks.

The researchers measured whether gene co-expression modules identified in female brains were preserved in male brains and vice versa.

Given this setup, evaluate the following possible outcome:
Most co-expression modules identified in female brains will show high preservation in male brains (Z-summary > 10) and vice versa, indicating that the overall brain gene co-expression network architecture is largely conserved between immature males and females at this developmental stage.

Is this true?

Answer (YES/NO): NO